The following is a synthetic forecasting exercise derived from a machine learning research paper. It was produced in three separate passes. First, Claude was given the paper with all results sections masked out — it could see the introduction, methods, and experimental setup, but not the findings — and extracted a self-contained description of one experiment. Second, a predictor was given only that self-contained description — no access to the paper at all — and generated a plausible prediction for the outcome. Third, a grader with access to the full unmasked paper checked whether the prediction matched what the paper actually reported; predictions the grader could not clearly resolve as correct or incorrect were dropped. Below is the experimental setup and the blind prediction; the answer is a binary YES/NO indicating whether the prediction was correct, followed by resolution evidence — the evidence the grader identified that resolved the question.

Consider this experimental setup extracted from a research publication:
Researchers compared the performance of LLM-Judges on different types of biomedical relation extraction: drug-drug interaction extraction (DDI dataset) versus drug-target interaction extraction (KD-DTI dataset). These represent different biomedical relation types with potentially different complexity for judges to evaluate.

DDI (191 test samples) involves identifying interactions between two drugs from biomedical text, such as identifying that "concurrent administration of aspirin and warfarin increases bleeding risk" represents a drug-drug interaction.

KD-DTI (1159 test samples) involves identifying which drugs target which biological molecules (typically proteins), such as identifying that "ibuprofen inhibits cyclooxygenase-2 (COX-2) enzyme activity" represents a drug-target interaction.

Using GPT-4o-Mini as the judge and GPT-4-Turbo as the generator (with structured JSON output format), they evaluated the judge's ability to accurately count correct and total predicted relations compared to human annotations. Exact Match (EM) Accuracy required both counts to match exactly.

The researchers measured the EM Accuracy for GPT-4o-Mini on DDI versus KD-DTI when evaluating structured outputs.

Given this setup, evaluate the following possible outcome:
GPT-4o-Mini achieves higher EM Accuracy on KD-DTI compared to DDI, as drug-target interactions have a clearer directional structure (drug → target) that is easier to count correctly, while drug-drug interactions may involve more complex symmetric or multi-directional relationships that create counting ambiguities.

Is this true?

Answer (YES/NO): YES